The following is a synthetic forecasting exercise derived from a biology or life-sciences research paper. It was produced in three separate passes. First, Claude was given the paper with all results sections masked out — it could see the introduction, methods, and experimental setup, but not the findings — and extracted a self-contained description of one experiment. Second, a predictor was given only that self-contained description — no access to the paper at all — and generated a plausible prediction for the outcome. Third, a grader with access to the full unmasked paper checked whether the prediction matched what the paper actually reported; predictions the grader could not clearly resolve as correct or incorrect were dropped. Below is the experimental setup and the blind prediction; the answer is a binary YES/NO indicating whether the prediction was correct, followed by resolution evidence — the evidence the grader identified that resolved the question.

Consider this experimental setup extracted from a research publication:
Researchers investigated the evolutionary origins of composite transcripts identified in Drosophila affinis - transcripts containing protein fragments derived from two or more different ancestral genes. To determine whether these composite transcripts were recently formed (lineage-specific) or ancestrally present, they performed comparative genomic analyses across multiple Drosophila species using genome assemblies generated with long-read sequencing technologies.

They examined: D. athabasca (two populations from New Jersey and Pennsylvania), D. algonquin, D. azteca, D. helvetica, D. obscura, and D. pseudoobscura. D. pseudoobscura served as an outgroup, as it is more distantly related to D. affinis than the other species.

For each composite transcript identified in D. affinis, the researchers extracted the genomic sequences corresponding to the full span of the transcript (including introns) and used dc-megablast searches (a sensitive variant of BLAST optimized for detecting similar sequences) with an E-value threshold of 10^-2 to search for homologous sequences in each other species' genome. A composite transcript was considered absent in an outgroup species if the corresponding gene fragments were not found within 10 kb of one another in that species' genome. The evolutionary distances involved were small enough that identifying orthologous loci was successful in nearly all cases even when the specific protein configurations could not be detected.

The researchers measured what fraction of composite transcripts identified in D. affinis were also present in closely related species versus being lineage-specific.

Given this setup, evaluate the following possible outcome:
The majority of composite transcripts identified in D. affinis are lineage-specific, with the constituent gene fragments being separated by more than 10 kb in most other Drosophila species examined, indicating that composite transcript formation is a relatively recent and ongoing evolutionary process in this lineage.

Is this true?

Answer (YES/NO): YES